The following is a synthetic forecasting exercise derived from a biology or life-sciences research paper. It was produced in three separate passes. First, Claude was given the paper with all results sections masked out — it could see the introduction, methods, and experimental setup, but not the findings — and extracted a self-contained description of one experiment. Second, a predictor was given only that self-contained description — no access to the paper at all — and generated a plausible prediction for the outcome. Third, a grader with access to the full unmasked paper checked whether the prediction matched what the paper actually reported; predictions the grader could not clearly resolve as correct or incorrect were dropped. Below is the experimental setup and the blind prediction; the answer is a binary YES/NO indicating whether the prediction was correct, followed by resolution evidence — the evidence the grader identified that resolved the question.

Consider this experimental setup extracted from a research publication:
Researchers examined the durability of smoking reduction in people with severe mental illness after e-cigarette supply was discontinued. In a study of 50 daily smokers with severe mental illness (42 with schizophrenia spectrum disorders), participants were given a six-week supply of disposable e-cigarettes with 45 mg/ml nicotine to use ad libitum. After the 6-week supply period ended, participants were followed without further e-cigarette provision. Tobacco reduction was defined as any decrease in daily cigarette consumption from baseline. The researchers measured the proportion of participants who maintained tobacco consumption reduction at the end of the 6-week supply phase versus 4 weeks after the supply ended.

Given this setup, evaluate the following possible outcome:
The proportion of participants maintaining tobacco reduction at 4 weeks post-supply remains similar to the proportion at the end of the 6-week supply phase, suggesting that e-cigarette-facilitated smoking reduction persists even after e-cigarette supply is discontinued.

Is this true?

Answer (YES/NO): NO